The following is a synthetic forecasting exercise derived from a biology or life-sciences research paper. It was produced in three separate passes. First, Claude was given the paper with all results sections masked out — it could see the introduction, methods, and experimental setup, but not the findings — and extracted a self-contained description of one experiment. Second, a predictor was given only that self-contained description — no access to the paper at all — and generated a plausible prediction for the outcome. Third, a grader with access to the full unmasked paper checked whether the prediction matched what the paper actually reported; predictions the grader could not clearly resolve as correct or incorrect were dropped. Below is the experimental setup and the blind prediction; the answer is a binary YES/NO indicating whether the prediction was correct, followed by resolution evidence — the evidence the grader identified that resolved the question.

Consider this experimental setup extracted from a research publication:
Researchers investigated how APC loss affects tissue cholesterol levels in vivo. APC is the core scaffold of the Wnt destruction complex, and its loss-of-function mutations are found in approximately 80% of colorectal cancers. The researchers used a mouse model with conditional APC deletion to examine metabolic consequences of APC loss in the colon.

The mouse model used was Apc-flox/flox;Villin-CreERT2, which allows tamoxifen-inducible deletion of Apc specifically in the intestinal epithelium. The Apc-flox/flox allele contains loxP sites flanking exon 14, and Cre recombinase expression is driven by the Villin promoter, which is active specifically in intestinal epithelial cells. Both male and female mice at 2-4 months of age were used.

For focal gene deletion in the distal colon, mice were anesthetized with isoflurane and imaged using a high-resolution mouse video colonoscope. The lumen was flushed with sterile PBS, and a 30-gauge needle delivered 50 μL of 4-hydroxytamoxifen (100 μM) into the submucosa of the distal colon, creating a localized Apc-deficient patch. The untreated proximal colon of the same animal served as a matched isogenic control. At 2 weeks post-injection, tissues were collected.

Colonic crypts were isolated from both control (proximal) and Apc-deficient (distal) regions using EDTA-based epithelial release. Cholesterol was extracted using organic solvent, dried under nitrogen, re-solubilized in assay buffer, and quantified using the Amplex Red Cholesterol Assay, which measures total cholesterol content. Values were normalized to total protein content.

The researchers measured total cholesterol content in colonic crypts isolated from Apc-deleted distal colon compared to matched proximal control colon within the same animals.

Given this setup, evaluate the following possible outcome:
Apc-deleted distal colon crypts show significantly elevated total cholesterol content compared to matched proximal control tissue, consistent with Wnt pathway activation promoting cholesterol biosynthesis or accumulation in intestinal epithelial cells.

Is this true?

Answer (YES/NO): YES